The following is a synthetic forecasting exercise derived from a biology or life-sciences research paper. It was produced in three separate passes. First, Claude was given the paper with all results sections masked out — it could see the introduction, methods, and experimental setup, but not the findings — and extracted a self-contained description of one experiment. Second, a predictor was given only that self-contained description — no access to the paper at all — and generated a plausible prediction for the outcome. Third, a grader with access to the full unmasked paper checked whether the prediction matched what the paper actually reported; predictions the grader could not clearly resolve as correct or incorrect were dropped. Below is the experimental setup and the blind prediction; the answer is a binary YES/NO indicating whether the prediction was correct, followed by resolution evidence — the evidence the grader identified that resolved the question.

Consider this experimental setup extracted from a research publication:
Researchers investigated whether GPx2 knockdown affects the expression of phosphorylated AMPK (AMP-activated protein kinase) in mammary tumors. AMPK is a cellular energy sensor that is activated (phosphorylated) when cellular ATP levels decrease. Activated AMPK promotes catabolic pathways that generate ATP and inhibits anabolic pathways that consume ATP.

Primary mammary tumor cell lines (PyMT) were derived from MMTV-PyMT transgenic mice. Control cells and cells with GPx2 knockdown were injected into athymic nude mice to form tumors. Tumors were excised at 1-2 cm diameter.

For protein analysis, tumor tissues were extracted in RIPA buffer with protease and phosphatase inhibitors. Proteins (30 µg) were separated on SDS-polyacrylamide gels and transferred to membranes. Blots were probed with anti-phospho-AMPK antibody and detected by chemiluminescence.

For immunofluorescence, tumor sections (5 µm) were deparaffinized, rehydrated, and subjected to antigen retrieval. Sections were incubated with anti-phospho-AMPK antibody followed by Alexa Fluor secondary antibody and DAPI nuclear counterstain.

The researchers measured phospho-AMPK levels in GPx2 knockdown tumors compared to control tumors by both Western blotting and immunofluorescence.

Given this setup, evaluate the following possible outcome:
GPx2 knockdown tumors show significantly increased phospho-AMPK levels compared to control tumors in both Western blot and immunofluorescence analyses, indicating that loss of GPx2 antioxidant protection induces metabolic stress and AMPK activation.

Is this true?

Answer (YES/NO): NO